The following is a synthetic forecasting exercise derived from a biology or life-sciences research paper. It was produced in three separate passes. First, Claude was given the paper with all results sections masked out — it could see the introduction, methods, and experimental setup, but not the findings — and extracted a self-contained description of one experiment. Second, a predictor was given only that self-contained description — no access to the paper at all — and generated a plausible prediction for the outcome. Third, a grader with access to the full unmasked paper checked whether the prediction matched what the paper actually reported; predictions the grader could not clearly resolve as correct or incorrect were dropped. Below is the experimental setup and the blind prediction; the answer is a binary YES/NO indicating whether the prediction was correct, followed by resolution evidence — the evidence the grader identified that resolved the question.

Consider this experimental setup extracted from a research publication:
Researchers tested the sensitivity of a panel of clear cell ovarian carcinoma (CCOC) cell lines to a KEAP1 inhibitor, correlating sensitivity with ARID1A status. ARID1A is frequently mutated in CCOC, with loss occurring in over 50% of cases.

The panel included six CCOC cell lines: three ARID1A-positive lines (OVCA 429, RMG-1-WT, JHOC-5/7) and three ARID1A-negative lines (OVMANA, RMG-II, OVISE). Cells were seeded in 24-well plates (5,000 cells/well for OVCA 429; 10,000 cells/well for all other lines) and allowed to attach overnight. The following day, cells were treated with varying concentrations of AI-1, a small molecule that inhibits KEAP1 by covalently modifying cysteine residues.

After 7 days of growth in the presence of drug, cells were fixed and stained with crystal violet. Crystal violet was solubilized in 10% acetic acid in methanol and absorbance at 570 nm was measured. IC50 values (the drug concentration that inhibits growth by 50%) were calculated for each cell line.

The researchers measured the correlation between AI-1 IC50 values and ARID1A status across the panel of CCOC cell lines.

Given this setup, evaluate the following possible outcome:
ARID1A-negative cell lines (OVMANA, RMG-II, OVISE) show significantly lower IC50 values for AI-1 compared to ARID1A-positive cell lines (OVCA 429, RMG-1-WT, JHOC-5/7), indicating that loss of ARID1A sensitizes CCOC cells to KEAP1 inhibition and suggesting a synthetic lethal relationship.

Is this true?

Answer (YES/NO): NO